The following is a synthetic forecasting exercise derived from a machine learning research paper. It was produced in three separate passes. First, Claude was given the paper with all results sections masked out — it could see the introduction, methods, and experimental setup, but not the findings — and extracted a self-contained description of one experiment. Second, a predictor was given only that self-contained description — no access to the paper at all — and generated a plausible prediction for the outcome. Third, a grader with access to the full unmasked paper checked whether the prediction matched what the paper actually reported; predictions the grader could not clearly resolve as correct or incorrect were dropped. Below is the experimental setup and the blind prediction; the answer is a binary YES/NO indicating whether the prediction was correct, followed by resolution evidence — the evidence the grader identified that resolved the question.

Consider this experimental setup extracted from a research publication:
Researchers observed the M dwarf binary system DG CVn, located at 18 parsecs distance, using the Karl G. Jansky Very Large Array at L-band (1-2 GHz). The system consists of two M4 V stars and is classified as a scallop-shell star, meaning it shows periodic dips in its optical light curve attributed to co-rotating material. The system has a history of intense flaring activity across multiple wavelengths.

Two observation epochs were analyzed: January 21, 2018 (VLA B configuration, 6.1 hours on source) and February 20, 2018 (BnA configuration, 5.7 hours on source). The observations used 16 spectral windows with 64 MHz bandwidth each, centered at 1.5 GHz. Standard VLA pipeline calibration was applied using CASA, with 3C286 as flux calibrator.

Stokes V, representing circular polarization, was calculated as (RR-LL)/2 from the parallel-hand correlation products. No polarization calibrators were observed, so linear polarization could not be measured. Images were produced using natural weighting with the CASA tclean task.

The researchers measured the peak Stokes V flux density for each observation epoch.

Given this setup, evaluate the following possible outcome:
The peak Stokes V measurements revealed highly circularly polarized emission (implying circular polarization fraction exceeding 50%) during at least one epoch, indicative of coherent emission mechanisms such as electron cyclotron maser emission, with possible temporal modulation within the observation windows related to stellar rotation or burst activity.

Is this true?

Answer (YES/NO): YES